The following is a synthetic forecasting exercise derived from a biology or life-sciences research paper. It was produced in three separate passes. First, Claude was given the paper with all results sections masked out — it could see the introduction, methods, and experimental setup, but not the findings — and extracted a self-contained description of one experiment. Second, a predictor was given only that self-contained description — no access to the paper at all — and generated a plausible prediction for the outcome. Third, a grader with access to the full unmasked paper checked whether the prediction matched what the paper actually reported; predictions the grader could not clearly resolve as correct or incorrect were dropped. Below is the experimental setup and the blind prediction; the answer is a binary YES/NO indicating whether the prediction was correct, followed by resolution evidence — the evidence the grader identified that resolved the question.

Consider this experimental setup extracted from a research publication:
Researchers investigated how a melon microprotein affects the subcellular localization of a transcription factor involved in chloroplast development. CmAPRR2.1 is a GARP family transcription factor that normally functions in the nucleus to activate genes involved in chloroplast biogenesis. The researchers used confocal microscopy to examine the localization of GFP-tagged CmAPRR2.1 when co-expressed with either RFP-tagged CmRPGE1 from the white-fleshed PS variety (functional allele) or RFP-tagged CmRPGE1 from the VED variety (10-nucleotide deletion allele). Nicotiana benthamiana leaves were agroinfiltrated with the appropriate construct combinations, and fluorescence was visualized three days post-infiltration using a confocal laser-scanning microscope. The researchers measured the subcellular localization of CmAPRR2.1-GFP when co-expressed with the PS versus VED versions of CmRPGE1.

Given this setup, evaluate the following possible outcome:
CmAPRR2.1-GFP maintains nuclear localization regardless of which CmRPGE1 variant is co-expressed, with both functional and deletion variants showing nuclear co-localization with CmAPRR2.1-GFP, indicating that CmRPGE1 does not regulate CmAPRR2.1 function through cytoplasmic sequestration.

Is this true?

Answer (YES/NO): YES